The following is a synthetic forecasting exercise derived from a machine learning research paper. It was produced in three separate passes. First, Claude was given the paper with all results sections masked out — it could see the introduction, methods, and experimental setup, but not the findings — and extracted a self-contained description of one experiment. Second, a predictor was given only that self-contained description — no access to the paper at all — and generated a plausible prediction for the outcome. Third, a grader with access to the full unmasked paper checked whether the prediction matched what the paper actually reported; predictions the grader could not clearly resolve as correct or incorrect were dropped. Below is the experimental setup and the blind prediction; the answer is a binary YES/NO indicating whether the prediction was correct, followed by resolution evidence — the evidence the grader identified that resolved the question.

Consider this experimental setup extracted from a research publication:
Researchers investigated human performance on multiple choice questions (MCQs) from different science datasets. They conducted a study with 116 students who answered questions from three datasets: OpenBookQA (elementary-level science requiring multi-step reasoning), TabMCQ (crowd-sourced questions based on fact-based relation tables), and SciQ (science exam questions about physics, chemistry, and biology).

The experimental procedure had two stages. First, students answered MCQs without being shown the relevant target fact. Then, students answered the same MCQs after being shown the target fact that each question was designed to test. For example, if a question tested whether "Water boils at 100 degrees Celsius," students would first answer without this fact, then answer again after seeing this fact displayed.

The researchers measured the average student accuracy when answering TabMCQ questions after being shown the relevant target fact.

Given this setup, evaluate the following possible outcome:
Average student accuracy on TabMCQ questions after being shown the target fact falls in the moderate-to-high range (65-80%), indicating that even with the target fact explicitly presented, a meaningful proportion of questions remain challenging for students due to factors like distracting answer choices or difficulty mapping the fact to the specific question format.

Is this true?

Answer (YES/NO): NO